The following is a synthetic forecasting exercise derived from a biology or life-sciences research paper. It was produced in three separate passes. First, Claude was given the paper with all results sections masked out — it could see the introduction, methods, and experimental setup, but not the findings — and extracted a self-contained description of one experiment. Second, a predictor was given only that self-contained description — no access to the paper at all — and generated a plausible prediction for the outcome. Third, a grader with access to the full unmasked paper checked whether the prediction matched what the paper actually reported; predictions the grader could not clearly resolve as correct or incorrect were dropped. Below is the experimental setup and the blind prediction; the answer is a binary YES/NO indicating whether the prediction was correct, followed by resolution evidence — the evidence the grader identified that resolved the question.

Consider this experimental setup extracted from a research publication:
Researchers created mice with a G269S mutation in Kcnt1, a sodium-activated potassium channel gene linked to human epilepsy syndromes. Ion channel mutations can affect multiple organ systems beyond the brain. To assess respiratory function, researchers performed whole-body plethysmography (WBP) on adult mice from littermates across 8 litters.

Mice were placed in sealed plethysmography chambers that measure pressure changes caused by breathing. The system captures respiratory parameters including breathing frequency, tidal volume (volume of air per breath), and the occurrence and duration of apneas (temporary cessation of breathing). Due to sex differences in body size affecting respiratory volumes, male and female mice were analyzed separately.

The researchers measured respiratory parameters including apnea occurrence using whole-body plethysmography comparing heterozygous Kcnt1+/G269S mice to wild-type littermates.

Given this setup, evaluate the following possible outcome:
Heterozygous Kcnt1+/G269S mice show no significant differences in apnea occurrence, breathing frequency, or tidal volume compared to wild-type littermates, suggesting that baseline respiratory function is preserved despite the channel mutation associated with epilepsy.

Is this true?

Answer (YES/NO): NO